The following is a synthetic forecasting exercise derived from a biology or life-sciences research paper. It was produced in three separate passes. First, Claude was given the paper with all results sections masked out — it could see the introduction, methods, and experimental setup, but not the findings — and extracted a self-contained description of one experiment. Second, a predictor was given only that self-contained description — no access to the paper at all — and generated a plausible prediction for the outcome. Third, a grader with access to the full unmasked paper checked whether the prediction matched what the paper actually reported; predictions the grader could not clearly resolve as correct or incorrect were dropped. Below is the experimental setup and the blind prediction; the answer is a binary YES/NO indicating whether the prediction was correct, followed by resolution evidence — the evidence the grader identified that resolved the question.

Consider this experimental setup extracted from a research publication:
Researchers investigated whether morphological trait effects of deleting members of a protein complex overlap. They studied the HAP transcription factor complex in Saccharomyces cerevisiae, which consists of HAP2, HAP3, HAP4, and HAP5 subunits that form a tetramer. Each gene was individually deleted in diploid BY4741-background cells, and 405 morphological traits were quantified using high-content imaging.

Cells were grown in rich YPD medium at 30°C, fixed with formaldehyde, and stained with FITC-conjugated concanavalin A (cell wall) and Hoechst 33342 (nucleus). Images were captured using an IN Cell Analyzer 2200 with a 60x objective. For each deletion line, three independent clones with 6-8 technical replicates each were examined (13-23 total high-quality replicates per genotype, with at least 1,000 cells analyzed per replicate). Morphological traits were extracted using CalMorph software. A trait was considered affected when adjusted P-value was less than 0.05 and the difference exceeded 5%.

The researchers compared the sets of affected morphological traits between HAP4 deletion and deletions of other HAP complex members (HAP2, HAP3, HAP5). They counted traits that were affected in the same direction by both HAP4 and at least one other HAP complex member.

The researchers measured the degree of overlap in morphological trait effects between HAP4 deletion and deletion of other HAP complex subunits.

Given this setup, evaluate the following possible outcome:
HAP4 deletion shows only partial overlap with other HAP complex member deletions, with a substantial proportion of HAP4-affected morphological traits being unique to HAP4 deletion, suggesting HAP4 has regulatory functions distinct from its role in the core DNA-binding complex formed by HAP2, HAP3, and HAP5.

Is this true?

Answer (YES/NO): NO